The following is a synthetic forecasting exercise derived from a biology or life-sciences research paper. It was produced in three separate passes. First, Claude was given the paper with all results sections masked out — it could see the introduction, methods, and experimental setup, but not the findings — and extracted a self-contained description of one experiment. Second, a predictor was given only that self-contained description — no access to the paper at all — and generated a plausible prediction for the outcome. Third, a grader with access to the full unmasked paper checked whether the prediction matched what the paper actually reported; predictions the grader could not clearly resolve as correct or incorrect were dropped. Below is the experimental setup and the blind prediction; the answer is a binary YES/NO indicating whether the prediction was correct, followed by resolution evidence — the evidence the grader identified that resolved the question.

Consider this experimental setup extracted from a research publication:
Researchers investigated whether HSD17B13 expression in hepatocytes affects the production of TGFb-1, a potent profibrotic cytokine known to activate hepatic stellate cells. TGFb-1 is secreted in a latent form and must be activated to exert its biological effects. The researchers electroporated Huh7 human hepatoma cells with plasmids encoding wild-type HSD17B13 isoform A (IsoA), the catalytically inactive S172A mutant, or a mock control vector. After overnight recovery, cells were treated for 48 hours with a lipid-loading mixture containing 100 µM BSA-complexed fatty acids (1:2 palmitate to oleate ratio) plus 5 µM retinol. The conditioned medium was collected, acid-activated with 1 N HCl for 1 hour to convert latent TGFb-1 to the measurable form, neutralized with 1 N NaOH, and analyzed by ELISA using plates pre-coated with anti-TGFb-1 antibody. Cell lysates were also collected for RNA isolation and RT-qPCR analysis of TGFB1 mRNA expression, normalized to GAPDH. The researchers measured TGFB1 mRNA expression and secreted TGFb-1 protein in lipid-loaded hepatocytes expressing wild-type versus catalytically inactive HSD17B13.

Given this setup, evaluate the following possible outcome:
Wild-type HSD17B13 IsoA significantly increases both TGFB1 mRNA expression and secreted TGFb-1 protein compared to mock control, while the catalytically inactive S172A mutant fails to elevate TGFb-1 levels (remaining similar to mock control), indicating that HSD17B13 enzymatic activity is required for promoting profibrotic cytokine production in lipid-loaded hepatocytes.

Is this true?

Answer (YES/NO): YES